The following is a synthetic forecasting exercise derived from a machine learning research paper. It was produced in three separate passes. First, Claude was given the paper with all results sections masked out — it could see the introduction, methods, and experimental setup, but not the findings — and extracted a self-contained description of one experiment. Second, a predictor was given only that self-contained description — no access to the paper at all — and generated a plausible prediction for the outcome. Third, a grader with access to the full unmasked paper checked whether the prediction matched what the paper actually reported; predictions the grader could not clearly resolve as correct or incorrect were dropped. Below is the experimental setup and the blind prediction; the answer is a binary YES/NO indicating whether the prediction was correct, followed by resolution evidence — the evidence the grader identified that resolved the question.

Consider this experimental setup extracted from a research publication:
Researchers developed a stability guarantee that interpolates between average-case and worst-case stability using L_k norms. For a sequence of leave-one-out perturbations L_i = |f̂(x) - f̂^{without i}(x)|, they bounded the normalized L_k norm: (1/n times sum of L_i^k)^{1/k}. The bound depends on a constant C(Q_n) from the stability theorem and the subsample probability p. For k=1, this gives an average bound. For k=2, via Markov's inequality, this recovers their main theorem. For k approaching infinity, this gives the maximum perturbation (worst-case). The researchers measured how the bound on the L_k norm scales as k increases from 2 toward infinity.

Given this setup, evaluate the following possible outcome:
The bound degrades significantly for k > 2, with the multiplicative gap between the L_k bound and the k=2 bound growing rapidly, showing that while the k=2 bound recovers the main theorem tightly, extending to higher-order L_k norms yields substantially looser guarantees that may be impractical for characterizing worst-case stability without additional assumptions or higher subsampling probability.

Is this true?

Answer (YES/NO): NO